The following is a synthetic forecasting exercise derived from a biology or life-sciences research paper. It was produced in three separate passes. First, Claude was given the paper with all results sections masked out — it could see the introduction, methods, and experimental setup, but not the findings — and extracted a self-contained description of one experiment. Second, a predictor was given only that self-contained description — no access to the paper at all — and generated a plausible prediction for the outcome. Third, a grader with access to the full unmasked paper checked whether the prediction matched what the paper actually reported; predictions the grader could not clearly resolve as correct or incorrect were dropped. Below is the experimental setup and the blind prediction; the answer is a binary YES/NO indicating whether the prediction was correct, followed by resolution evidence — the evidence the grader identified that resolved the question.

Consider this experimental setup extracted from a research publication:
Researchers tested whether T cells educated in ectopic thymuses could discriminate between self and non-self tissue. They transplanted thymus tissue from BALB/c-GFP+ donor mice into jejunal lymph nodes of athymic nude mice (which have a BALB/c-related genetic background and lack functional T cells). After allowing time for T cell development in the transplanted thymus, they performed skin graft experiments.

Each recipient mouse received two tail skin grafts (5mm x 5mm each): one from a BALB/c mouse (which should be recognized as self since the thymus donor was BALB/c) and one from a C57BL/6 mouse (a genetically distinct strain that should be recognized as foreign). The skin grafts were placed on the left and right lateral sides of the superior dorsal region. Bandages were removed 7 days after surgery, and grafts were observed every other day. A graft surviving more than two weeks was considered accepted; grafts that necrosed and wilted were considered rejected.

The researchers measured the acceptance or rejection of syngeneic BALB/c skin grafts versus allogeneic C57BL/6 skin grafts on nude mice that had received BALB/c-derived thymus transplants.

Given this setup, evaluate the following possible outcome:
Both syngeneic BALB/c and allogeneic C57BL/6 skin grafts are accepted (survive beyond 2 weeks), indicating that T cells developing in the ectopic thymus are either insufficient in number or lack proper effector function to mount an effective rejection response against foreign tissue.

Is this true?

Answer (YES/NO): NO